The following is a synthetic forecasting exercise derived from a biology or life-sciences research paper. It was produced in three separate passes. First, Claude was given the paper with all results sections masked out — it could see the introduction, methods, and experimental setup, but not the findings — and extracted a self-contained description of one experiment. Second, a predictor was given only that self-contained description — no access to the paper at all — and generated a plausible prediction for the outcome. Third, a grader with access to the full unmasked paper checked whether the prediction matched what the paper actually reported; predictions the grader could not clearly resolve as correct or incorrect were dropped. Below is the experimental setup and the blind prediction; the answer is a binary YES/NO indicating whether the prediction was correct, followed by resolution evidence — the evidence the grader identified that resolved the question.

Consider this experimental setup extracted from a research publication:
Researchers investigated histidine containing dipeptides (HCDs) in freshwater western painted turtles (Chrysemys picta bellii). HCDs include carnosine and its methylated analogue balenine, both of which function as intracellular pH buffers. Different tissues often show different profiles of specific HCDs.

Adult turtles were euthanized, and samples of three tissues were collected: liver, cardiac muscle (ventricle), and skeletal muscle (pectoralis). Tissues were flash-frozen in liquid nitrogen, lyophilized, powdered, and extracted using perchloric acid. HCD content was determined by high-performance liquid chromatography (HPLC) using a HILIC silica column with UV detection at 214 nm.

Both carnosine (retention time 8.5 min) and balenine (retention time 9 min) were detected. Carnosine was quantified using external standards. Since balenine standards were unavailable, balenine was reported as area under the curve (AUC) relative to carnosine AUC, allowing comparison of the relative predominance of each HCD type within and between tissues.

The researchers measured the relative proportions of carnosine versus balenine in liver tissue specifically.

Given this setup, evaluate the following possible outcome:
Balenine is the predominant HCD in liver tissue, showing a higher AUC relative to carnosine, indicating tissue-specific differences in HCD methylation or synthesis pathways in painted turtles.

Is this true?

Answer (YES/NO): YES